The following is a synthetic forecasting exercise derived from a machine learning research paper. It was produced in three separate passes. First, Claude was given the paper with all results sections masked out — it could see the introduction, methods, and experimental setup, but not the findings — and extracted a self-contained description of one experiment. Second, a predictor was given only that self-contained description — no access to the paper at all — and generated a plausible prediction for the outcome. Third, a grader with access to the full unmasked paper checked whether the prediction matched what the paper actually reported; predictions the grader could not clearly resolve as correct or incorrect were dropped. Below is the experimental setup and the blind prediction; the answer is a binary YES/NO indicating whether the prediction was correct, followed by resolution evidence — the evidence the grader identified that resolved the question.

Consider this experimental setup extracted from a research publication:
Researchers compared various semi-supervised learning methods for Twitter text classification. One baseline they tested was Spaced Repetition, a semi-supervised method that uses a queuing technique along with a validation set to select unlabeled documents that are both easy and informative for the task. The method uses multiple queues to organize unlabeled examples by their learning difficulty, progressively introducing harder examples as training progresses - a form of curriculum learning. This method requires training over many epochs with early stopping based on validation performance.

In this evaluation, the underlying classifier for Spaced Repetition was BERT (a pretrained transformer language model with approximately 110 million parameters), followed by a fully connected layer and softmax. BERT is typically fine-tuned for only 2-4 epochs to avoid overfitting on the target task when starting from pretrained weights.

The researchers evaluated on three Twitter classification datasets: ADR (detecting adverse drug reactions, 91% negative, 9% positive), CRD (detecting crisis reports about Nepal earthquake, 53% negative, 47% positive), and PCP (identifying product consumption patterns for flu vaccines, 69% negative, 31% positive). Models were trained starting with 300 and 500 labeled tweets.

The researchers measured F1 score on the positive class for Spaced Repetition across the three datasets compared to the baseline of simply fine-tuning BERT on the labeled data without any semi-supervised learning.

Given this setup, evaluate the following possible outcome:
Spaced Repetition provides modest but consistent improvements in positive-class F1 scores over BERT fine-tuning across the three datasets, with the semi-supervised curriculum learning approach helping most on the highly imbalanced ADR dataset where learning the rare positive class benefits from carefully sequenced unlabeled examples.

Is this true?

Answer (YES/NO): NO